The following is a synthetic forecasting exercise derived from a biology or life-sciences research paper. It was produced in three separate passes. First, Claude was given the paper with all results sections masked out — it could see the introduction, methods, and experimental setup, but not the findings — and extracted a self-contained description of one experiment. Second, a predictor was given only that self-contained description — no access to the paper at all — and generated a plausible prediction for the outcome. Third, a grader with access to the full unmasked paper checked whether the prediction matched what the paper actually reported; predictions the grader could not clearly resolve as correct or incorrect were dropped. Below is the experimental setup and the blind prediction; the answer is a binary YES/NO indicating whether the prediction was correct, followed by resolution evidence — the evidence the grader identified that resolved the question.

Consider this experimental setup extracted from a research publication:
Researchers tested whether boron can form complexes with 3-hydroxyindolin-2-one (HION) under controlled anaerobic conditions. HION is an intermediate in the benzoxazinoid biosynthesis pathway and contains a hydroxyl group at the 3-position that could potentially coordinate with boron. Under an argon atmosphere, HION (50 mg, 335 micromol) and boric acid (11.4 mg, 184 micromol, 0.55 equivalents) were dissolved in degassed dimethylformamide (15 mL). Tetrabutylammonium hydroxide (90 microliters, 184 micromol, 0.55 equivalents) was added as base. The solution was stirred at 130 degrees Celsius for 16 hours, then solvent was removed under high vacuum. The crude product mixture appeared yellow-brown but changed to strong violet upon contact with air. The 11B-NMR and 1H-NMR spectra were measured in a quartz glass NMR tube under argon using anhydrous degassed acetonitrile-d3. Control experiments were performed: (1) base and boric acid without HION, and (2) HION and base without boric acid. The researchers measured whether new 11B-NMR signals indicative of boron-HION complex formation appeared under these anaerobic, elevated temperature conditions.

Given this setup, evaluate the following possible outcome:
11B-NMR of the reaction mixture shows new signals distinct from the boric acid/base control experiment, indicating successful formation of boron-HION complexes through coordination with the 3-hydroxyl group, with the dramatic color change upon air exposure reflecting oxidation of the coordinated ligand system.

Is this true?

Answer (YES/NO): NO